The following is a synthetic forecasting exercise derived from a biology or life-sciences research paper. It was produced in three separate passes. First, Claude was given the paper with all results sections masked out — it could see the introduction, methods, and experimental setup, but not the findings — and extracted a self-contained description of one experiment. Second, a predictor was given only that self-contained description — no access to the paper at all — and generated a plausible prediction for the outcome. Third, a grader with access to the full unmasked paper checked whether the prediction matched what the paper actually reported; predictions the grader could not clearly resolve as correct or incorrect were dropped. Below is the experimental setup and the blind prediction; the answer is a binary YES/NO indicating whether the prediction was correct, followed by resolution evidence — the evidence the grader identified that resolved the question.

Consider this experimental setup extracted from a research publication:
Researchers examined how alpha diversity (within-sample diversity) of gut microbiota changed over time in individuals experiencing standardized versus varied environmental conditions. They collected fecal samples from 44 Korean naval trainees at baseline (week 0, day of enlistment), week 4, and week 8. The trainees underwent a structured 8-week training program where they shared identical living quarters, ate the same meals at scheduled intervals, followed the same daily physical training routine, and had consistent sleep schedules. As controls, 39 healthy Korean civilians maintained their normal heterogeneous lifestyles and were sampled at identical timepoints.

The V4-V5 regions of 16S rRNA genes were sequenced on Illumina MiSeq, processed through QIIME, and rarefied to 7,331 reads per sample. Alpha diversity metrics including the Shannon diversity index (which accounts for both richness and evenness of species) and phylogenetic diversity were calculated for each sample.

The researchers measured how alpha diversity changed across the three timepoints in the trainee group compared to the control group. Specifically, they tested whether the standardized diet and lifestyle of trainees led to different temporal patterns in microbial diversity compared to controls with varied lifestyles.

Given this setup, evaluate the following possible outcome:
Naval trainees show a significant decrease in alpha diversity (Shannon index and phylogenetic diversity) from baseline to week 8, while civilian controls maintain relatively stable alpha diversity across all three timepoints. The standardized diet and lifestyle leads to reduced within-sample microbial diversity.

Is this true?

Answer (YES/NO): NO